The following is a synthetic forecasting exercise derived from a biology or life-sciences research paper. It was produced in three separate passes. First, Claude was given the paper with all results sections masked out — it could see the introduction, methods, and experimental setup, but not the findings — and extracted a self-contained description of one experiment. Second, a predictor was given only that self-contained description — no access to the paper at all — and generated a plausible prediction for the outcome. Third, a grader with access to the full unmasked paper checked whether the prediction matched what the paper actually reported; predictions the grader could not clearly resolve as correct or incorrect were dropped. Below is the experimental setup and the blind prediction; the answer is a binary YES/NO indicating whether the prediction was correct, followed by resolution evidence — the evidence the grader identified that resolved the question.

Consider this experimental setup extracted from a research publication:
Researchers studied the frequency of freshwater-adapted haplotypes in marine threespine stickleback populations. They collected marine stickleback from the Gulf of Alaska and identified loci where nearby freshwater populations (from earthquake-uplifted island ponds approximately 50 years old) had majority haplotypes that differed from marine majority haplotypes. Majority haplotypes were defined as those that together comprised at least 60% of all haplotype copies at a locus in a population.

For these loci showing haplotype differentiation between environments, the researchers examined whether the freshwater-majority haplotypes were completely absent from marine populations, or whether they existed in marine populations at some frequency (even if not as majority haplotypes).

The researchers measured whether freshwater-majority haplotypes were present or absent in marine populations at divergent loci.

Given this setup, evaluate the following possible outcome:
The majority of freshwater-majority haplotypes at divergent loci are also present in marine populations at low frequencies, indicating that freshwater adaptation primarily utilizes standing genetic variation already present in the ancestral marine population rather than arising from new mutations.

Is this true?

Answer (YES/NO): YES